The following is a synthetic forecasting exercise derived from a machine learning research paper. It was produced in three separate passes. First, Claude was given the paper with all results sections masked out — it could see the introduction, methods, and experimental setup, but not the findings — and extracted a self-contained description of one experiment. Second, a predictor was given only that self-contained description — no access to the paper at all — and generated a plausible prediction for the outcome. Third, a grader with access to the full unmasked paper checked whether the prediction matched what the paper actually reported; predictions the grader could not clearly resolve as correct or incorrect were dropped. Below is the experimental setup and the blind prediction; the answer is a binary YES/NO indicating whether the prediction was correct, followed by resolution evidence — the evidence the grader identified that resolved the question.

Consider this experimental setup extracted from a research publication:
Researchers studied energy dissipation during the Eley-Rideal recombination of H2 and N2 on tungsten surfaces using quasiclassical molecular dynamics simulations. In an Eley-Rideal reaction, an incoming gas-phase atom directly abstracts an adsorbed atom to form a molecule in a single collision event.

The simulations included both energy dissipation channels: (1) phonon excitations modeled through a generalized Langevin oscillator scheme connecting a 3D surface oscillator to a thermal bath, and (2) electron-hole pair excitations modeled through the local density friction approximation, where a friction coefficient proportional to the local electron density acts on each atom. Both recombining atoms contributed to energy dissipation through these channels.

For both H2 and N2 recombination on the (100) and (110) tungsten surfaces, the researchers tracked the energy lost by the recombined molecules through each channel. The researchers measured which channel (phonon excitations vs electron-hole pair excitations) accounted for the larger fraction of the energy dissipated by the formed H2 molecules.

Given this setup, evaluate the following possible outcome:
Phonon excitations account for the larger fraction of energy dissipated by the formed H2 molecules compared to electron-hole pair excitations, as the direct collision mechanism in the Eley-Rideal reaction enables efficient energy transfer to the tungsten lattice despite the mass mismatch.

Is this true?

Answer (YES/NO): NO